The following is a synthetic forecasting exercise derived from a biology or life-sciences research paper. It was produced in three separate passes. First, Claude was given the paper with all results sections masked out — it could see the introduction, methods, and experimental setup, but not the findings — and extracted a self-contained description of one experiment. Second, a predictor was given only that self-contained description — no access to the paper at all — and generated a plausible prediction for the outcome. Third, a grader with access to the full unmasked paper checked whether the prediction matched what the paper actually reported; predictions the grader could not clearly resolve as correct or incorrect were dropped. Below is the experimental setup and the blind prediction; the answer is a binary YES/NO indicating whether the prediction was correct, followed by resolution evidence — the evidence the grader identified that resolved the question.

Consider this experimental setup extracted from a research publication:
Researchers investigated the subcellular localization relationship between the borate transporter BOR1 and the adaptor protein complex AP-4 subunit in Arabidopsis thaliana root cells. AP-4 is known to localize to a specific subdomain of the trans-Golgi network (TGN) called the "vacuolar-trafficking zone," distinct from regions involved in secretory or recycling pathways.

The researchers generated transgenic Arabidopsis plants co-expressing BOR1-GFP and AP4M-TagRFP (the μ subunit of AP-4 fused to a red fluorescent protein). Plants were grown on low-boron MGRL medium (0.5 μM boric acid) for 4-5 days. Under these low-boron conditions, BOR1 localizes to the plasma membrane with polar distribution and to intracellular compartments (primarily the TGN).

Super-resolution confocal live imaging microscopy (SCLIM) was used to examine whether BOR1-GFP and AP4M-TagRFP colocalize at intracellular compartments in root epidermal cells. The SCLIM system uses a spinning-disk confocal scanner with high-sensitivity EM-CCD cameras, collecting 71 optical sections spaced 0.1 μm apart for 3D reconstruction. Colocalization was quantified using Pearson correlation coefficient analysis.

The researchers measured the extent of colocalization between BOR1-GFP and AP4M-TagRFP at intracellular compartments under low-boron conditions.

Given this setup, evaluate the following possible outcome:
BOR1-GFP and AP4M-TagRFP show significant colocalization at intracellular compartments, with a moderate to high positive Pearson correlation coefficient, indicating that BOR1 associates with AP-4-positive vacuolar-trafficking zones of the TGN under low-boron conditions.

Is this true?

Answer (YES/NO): NO